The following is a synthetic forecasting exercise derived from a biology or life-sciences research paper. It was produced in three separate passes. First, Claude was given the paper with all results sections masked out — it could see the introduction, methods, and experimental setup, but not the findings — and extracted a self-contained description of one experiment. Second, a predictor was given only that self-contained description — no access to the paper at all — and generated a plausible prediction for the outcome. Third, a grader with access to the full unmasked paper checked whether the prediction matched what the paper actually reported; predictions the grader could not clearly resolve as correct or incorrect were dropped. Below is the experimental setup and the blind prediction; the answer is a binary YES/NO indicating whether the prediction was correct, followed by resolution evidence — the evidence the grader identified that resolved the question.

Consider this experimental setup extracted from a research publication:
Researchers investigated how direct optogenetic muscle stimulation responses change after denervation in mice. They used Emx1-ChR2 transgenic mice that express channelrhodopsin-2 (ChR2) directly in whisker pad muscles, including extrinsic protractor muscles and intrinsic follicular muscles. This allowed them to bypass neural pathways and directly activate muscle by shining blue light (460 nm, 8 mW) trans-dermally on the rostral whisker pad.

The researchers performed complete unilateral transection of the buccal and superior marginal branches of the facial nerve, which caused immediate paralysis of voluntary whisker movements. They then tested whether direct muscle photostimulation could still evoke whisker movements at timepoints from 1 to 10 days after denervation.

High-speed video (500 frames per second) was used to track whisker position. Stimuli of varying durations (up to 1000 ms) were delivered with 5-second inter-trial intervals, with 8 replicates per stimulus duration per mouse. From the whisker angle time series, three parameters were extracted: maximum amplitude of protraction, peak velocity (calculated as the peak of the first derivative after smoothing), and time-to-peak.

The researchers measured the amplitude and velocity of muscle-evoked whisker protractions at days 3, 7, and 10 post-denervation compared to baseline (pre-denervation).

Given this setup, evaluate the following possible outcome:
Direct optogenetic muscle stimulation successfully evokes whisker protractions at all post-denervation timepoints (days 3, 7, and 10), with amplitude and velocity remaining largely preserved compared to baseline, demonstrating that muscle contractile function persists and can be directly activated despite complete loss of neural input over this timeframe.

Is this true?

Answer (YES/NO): NO